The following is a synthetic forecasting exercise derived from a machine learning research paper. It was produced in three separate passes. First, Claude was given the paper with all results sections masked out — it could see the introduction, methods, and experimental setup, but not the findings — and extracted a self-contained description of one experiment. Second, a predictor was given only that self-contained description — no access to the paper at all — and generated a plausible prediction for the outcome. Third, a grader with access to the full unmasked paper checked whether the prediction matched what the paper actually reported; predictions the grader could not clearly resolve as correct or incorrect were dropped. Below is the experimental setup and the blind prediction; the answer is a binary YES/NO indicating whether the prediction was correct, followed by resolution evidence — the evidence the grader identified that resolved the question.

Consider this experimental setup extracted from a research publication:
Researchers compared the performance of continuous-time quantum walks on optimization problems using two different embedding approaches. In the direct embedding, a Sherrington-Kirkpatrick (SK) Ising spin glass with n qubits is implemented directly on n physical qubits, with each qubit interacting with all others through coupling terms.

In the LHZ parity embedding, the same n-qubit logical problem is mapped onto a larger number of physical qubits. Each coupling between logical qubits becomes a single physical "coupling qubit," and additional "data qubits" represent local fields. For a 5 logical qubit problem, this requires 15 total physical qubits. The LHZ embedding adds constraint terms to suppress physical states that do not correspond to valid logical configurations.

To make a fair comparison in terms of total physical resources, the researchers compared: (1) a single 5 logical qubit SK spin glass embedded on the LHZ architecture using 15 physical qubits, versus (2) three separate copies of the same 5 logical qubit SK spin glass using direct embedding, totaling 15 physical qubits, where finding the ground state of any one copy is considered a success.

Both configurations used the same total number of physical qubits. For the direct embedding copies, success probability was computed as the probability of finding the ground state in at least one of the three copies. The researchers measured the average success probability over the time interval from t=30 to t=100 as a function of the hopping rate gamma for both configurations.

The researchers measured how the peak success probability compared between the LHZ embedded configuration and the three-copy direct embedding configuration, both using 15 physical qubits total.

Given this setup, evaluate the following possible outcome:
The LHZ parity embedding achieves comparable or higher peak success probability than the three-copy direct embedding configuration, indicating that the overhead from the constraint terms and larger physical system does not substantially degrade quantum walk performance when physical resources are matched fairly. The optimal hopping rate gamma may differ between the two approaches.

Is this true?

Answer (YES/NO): NO